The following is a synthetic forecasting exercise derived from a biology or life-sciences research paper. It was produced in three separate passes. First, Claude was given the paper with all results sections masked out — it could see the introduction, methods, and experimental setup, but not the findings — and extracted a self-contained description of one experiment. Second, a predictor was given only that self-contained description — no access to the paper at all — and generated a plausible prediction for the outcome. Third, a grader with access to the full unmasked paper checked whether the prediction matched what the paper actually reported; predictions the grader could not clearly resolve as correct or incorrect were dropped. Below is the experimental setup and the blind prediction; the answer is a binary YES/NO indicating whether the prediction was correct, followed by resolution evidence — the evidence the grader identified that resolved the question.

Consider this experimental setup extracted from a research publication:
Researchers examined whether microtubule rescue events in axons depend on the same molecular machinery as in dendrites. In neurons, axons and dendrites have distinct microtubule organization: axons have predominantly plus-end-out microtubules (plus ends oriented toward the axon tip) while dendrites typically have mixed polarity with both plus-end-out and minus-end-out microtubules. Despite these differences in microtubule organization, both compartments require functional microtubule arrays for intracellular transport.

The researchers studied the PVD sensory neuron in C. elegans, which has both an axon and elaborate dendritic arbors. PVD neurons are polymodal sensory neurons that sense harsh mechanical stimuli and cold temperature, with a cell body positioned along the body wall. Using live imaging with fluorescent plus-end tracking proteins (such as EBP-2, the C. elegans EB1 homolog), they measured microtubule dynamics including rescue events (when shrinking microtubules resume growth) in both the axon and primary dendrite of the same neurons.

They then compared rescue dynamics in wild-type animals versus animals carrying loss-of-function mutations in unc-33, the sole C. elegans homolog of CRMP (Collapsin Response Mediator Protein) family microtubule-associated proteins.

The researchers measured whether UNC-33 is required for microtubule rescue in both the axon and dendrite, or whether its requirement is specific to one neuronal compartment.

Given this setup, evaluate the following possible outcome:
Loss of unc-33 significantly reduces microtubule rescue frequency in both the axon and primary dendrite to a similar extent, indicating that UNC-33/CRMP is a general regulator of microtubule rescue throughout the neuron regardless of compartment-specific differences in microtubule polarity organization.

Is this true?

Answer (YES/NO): YES